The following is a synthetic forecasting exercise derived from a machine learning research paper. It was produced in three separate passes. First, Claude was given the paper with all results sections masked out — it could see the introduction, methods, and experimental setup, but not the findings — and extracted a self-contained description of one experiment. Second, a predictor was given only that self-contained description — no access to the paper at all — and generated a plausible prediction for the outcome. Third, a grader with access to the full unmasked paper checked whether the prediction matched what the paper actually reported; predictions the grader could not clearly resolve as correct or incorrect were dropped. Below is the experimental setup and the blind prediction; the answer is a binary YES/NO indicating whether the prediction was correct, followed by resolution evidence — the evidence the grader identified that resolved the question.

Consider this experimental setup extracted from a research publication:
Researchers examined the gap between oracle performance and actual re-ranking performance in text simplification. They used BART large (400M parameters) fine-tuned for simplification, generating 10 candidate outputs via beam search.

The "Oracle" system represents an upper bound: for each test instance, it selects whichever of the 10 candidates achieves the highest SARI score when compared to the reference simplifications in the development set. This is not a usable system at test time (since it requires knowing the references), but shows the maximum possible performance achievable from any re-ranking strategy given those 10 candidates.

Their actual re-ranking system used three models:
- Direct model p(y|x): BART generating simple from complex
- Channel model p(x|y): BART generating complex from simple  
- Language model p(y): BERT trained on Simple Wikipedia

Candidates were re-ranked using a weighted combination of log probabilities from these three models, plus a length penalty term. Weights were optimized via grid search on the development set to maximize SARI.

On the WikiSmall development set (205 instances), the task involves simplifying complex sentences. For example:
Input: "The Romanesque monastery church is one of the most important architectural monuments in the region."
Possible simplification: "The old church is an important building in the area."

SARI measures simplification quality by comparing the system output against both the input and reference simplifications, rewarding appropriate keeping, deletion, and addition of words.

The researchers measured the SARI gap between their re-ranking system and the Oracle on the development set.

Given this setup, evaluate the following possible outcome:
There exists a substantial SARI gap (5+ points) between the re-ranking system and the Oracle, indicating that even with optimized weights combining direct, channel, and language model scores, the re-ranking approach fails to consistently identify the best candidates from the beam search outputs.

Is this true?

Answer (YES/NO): YES